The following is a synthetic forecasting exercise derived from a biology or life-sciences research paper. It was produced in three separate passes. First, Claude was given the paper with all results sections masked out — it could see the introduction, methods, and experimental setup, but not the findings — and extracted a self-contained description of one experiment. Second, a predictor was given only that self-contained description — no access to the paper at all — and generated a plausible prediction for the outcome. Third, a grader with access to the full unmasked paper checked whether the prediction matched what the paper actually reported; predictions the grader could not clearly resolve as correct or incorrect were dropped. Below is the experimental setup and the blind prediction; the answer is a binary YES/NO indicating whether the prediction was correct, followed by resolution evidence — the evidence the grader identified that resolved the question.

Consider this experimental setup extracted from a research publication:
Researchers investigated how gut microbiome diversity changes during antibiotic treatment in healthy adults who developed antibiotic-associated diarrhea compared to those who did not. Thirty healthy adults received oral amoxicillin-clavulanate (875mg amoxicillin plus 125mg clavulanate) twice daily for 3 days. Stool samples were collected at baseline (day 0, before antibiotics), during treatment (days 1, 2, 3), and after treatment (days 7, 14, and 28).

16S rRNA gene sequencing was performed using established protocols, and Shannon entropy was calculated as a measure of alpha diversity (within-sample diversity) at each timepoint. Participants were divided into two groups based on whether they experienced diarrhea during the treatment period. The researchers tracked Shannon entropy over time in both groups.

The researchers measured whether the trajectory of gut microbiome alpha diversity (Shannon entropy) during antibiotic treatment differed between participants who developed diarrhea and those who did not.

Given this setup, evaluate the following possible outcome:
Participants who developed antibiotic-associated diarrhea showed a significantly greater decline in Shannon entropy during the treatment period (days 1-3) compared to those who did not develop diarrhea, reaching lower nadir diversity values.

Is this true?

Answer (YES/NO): YES